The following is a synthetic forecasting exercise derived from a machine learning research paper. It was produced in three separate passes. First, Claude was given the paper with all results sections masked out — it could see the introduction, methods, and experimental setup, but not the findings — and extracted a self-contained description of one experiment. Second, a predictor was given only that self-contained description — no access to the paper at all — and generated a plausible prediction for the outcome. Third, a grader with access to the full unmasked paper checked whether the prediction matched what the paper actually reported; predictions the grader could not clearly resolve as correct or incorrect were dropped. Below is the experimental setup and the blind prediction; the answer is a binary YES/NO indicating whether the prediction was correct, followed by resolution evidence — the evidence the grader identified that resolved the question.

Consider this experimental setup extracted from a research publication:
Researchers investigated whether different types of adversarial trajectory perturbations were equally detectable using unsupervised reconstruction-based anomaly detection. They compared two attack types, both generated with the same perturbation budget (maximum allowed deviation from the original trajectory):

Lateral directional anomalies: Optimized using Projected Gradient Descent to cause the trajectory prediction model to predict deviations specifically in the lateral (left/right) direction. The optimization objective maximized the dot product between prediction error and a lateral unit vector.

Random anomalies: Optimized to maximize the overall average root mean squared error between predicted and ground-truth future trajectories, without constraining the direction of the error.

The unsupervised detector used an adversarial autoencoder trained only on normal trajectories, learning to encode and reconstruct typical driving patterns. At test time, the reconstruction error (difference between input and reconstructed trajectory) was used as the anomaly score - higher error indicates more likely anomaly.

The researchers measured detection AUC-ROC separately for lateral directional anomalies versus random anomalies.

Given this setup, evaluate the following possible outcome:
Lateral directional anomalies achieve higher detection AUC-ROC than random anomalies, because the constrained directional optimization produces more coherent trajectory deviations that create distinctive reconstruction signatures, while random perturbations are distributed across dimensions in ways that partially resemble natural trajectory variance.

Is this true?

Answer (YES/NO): YES